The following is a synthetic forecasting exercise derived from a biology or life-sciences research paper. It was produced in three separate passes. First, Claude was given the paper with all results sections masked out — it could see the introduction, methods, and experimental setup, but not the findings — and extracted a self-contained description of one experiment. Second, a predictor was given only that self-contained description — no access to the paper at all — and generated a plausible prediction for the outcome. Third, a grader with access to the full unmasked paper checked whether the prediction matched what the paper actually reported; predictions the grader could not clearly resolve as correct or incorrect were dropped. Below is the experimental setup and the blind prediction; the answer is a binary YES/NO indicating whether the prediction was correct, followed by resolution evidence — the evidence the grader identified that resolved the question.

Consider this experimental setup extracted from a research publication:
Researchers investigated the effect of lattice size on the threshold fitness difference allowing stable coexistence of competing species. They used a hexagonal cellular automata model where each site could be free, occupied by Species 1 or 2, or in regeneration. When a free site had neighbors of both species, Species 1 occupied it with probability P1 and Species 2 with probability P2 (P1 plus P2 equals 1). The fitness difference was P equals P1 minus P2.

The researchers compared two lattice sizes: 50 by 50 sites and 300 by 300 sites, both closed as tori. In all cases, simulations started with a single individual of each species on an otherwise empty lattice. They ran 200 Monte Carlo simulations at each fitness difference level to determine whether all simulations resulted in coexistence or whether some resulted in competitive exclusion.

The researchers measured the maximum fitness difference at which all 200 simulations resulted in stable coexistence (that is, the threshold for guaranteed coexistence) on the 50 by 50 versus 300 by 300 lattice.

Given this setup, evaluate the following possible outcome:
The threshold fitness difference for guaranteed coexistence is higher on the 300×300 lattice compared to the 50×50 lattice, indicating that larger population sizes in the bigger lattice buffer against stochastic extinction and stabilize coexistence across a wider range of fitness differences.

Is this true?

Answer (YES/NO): YES